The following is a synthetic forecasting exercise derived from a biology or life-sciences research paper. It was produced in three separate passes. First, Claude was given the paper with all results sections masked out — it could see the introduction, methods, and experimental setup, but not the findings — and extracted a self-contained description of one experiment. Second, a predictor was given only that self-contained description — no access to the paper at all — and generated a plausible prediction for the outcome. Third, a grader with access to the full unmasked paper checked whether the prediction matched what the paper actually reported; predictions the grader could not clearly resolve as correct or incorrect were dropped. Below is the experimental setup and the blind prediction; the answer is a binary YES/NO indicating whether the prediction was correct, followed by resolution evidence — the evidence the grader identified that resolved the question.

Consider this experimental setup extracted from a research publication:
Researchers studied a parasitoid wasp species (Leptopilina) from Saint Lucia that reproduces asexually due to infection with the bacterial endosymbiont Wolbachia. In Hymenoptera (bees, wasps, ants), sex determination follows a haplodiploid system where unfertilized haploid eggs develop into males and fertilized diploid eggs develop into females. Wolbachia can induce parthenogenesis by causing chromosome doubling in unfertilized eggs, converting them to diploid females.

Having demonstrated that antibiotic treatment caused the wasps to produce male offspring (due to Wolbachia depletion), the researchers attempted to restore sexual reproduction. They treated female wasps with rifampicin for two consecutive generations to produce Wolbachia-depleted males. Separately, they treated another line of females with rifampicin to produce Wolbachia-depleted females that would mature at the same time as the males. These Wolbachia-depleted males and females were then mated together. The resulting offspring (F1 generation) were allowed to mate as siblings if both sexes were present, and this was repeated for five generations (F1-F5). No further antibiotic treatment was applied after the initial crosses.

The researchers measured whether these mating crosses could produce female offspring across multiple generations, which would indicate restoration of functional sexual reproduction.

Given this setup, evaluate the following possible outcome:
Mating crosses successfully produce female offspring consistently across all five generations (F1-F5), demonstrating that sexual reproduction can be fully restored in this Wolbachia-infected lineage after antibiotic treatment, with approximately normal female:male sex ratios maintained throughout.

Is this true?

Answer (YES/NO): NO